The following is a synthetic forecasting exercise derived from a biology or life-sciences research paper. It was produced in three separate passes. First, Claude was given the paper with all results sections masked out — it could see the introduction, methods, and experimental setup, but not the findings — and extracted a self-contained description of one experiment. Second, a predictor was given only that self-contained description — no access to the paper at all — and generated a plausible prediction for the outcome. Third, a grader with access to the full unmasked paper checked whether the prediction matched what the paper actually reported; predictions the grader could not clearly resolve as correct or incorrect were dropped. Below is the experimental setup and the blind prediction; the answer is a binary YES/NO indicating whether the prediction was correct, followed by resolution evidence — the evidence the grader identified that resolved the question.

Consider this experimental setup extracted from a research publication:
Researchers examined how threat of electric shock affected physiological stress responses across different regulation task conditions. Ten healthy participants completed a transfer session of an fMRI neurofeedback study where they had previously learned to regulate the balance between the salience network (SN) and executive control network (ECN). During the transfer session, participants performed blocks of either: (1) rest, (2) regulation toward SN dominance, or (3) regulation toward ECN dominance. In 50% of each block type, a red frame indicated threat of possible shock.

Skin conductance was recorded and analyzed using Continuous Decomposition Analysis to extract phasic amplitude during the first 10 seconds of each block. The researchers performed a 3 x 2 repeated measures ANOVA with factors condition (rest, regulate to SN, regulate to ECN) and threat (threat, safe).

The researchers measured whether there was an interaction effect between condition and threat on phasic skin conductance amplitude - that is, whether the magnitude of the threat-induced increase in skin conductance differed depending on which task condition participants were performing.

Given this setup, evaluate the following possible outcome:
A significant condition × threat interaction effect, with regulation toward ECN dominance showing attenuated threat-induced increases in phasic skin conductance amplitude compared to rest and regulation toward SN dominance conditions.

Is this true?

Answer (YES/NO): NO